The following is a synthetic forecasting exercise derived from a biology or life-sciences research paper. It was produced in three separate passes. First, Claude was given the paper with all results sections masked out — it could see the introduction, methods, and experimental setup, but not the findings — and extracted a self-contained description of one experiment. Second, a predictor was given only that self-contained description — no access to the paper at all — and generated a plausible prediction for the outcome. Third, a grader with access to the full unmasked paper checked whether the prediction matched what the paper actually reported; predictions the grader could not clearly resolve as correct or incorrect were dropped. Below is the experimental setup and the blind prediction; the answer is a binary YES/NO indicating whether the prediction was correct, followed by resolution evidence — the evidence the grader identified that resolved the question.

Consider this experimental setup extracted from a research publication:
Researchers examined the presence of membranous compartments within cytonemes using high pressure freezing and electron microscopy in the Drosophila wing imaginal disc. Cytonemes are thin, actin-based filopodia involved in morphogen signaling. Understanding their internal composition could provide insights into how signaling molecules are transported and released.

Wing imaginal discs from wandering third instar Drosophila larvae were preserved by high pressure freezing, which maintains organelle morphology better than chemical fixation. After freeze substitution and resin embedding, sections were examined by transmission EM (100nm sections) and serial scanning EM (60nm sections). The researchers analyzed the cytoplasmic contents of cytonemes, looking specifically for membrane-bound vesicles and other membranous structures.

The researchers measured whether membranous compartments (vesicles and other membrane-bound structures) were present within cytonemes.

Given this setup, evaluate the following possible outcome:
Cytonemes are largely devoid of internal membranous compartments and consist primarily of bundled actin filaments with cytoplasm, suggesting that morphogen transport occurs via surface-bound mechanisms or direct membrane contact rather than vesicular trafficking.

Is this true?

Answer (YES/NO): NO